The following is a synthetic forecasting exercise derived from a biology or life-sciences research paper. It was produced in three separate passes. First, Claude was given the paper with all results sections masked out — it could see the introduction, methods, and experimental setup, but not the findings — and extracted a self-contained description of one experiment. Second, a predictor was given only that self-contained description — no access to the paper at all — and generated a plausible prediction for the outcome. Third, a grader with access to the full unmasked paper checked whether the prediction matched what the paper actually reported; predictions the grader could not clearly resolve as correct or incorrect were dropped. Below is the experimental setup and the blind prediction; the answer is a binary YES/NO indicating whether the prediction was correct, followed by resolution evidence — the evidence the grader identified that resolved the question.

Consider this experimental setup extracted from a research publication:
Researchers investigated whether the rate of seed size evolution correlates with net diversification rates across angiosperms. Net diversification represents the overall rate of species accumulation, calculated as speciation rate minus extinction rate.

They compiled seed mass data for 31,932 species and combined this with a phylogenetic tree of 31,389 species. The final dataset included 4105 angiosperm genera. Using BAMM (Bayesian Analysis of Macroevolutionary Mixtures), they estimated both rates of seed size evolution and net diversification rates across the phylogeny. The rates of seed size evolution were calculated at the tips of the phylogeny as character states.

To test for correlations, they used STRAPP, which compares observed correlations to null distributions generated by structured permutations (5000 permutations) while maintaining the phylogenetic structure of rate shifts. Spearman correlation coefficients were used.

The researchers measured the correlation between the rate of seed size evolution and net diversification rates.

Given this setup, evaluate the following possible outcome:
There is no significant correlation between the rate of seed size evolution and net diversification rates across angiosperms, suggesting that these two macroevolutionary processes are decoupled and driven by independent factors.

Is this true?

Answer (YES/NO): NO